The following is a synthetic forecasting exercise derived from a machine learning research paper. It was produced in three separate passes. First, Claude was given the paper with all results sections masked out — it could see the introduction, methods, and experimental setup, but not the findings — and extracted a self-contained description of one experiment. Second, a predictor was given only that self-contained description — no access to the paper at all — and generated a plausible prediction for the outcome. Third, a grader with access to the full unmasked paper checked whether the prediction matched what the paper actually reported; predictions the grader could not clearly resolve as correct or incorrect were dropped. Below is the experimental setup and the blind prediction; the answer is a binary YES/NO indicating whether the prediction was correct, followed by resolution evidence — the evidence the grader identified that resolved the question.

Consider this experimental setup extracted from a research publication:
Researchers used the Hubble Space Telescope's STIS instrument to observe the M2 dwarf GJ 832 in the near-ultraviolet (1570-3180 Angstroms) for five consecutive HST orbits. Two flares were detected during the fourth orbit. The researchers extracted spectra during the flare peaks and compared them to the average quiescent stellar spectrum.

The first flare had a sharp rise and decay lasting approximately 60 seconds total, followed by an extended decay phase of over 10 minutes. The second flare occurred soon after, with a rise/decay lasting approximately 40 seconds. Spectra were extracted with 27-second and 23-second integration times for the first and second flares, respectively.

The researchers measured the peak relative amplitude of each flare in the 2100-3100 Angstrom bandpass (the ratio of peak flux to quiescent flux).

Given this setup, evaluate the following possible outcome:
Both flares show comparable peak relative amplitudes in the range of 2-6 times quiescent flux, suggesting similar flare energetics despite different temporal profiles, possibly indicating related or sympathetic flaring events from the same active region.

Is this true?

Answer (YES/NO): NO